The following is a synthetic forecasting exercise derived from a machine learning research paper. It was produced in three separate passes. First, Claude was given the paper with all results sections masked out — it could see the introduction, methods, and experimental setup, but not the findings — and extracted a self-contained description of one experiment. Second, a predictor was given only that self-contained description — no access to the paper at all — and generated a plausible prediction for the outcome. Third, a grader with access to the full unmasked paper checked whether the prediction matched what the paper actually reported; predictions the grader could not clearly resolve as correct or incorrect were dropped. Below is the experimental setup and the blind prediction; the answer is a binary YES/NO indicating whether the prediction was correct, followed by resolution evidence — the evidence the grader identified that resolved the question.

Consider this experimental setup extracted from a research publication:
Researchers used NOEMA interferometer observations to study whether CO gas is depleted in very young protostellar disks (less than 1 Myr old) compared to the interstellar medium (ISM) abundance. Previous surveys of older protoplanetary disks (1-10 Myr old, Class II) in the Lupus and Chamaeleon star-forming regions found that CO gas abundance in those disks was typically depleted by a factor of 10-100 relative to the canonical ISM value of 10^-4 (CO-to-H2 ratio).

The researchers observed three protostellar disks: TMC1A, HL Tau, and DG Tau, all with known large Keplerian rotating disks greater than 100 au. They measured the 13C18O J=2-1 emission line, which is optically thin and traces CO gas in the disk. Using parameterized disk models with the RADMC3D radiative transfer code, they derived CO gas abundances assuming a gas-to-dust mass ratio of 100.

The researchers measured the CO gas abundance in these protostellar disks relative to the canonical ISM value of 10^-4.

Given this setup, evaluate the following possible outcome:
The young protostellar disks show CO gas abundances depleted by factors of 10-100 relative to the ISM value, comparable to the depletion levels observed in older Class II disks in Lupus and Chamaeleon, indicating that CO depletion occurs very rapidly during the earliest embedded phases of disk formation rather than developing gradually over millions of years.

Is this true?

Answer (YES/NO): NO